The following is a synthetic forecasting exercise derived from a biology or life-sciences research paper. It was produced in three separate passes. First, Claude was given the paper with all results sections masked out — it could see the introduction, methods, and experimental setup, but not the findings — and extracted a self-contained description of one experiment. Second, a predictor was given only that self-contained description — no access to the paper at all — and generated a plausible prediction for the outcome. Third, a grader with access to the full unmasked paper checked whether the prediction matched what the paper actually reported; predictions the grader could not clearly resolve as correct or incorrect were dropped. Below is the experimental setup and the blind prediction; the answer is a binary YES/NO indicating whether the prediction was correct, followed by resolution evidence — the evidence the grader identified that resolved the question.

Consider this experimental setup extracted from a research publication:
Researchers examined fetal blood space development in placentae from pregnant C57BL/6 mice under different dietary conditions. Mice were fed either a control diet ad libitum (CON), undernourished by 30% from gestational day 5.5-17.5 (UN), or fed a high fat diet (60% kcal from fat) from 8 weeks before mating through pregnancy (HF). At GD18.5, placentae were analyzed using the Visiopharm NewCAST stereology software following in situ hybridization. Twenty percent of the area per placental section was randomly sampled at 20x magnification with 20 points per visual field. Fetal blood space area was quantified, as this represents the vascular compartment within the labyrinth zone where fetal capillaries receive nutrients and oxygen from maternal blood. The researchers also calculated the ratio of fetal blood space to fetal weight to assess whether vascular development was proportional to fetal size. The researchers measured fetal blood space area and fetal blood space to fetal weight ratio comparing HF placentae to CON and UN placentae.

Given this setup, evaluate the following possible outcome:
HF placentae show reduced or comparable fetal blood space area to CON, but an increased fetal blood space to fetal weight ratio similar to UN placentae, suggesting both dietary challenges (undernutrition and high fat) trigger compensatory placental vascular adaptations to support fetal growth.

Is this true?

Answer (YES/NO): NO